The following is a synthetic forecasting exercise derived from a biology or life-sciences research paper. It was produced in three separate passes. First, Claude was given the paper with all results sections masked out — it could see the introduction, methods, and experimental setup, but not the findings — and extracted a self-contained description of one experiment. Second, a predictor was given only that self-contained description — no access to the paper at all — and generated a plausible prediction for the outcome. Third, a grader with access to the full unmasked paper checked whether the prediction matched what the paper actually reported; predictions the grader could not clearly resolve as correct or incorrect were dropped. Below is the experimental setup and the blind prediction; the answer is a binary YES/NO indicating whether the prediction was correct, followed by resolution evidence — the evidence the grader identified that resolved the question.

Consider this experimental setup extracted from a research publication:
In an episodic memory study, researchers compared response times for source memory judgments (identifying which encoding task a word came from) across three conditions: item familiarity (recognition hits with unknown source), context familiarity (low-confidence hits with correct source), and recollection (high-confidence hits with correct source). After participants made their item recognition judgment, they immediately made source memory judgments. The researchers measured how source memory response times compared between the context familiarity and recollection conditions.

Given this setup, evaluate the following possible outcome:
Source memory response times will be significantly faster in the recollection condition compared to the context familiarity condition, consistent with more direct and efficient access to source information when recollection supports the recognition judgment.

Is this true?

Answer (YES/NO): NO